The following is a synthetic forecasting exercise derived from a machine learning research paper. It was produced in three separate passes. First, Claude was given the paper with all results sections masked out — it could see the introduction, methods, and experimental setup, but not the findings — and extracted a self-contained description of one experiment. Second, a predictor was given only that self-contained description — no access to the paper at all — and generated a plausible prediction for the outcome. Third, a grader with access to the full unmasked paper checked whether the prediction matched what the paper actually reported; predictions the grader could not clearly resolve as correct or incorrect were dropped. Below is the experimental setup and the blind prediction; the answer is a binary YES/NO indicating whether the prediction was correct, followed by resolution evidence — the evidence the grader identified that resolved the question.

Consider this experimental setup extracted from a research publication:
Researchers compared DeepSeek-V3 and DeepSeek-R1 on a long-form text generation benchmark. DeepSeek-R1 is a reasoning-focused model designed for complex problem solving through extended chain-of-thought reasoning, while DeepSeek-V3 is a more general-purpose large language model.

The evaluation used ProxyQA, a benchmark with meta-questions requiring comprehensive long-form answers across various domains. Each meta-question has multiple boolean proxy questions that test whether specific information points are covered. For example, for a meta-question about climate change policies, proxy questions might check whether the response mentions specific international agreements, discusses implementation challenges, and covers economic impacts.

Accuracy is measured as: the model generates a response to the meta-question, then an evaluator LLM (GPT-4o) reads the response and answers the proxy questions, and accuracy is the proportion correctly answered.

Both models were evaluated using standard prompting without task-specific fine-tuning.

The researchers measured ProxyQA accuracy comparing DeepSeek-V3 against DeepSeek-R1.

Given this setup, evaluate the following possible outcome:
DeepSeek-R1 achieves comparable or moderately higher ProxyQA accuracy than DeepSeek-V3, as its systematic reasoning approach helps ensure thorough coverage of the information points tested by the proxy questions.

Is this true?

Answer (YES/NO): YES